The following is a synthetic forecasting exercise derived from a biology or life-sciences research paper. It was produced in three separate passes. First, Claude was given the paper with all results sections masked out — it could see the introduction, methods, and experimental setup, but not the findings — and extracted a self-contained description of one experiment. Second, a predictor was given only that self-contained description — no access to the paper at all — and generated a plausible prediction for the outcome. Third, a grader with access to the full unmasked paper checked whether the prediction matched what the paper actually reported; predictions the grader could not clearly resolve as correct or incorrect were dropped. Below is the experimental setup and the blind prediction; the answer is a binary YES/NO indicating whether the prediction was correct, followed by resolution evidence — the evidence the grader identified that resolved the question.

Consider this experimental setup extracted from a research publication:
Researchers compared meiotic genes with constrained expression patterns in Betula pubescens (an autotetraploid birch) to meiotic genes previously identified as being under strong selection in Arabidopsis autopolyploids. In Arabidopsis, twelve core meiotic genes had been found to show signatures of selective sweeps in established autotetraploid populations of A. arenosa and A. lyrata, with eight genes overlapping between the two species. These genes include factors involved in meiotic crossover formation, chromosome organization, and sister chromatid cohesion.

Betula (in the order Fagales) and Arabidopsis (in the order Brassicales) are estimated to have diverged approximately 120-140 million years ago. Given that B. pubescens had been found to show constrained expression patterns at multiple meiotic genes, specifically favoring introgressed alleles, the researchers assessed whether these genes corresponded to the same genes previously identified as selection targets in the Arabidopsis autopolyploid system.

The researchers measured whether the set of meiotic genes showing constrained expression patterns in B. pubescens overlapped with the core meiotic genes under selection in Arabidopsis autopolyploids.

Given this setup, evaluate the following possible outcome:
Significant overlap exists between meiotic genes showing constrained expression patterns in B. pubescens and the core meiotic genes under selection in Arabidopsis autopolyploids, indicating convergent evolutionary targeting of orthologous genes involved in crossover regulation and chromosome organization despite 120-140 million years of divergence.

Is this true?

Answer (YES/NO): YES